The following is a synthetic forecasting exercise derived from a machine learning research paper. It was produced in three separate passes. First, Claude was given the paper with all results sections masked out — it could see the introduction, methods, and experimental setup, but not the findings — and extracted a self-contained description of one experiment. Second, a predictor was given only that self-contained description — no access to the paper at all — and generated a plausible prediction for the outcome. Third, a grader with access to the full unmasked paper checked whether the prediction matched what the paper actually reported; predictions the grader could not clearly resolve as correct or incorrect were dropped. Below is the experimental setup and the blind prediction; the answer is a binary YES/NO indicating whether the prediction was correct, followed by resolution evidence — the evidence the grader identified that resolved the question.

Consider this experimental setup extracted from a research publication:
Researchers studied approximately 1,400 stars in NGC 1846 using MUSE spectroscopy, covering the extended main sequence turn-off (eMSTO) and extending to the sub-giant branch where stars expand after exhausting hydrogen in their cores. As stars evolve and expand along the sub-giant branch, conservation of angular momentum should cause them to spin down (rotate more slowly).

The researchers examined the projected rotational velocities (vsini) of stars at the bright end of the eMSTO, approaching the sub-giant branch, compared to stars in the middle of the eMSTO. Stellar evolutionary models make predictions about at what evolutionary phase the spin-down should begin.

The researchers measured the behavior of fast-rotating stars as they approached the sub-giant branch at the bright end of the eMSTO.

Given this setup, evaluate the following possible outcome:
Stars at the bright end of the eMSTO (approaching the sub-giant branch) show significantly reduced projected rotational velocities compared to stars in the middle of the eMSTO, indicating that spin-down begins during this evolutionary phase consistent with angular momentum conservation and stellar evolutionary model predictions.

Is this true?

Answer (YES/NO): NO